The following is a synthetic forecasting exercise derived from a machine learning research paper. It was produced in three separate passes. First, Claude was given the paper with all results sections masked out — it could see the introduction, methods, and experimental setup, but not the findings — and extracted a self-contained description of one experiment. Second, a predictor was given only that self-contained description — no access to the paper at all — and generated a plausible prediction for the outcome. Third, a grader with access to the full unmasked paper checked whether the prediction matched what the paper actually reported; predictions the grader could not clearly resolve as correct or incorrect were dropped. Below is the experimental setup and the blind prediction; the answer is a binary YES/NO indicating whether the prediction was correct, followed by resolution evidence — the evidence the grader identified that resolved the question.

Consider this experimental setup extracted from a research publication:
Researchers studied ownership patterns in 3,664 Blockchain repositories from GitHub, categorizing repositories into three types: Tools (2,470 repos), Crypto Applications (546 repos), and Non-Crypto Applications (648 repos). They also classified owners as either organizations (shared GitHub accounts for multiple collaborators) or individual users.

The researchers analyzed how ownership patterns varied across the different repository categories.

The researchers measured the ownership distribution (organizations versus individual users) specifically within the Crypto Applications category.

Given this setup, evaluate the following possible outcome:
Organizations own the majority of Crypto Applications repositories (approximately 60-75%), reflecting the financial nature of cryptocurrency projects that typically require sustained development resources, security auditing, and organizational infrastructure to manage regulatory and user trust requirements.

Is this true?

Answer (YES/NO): NO